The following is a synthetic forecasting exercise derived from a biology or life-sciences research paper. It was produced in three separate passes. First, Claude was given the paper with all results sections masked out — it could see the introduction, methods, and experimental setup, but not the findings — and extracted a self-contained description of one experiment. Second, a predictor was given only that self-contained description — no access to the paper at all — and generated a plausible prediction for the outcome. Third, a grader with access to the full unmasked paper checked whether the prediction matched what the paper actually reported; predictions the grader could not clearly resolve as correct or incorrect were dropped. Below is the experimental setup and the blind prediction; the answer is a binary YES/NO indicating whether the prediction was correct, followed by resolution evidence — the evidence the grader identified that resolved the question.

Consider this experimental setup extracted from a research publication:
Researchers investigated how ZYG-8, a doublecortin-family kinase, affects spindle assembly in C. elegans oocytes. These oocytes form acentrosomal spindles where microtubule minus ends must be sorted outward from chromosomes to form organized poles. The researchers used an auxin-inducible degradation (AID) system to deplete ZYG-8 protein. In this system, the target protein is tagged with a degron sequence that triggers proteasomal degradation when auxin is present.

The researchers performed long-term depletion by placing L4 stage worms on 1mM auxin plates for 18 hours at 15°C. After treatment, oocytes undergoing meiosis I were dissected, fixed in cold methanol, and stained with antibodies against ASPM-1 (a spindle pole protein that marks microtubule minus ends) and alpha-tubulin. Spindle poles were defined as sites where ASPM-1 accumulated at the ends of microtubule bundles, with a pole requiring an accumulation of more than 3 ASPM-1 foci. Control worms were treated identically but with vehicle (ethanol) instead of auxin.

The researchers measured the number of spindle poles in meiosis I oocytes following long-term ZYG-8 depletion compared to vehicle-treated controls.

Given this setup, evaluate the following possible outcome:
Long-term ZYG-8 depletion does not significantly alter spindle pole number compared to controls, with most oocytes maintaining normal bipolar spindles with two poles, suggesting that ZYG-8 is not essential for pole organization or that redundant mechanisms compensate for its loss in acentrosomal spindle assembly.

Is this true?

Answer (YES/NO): NO